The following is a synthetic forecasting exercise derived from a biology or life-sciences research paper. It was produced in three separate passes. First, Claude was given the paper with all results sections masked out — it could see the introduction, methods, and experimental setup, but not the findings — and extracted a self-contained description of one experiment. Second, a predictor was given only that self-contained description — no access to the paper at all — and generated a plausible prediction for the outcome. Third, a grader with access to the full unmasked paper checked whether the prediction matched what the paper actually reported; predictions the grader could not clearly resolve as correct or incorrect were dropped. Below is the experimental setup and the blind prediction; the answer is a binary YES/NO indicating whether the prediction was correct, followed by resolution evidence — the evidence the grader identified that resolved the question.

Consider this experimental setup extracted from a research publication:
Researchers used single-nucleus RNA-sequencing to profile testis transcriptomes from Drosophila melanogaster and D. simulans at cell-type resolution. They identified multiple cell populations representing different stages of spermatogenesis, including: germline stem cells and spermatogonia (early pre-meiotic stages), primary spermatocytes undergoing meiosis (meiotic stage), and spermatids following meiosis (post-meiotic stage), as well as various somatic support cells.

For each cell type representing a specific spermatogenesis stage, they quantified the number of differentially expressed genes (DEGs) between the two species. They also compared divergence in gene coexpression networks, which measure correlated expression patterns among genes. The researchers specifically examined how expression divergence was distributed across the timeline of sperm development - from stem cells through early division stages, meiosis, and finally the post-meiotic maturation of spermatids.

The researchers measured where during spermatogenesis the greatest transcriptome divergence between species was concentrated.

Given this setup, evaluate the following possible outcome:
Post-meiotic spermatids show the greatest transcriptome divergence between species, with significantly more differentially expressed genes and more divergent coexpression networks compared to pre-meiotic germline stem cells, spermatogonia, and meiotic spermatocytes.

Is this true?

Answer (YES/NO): NO